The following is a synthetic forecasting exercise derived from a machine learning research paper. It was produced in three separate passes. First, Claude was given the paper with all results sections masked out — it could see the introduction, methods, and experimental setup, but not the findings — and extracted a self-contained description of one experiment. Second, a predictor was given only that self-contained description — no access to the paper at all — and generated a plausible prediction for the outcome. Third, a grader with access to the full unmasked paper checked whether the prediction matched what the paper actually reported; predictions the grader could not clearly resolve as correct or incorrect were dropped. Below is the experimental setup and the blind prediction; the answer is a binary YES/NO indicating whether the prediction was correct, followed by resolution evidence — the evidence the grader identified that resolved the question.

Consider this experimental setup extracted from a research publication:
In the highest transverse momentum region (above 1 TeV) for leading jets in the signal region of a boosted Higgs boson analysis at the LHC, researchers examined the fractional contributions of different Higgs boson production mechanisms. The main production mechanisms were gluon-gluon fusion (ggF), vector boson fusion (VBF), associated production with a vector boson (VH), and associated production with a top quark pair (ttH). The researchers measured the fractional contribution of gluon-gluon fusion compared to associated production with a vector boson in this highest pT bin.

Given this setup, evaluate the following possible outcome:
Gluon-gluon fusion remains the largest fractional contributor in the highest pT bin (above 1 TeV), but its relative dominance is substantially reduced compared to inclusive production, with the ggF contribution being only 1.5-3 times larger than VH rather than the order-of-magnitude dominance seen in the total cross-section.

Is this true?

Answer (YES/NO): YES